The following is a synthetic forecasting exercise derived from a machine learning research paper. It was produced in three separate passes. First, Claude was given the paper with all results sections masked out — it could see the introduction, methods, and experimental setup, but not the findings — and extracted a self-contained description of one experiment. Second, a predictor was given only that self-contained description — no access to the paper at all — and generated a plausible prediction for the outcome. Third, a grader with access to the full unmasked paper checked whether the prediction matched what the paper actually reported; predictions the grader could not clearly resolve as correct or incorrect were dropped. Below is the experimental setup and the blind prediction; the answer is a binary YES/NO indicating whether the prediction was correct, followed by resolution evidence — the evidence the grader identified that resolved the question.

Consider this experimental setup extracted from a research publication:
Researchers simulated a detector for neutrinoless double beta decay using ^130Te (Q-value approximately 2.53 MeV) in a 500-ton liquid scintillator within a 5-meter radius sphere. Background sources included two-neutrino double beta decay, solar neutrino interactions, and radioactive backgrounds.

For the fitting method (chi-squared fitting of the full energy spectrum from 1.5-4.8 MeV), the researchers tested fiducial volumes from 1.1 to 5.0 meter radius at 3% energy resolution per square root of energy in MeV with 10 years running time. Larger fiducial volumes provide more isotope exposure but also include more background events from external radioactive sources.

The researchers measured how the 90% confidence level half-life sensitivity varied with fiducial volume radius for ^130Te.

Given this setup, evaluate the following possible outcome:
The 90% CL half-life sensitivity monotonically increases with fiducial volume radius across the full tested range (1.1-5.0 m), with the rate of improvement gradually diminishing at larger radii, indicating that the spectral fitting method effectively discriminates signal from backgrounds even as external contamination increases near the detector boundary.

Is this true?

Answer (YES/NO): NO